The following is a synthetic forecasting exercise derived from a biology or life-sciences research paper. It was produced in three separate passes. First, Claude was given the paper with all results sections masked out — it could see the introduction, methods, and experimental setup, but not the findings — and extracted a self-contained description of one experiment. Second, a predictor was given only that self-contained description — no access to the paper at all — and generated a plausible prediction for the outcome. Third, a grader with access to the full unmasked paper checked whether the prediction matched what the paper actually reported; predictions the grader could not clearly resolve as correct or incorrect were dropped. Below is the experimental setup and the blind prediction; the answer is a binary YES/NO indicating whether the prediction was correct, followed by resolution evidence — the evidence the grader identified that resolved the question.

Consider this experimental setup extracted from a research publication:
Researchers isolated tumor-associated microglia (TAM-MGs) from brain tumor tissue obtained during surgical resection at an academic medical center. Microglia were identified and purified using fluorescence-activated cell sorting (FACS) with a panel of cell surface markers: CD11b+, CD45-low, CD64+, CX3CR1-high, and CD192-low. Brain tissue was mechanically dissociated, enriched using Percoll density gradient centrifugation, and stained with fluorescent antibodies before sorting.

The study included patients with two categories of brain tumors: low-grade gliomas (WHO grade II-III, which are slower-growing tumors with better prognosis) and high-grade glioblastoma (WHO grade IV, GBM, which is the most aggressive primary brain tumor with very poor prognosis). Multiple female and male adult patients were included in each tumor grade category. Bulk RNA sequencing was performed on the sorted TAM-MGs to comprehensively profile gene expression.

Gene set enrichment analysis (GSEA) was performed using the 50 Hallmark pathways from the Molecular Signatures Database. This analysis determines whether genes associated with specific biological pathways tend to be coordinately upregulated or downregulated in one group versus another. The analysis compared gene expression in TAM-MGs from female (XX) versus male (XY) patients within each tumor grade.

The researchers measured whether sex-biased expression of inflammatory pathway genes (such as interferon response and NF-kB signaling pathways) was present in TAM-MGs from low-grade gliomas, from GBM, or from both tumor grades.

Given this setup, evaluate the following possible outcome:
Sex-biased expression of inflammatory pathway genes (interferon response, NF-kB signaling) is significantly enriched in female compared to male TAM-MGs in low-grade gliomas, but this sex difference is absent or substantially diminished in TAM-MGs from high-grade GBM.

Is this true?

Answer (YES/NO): NO